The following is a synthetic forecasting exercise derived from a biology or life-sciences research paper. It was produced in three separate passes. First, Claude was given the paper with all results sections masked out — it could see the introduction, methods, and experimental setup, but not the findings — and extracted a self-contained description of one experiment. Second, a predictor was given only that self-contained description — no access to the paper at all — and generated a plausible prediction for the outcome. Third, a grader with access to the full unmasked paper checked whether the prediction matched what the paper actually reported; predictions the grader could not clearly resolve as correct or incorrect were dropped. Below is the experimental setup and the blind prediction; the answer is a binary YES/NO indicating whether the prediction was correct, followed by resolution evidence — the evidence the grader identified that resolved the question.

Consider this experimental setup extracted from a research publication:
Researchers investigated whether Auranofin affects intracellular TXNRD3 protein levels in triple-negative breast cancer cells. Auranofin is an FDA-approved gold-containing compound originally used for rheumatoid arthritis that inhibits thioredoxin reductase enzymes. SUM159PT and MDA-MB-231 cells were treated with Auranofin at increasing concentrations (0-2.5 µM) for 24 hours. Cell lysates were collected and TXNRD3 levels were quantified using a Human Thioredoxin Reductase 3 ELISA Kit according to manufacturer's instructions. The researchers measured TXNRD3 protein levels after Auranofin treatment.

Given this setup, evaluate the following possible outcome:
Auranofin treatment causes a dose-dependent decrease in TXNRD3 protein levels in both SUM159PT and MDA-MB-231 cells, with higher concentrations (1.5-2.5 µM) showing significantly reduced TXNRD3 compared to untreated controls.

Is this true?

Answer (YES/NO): YES